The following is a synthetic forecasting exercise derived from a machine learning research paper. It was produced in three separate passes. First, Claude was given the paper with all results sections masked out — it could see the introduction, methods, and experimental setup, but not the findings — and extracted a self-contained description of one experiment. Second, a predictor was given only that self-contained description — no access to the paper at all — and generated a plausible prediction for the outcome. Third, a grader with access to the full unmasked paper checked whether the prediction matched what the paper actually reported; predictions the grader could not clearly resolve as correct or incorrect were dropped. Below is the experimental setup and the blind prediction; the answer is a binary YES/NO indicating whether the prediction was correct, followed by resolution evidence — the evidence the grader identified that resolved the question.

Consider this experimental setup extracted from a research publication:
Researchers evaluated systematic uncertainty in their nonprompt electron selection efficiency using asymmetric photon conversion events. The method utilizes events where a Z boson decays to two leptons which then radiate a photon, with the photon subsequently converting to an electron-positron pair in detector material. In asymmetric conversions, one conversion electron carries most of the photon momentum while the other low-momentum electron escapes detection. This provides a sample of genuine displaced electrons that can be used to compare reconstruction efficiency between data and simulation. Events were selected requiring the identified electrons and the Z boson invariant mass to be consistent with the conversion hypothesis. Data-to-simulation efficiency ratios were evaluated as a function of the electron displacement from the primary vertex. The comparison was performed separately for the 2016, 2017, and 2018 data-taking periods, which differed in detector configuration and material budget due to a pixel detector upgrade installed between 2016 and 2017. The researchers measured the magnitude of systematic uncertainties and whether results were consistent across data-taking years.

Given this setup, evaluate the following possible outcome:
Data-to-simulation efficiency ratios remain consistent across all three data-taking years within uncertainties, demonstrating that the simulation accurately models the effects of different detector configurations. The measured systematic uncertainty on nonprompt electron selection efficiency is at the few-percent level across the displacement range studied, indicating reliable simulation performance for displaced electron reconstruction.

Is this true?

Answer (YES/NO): NO